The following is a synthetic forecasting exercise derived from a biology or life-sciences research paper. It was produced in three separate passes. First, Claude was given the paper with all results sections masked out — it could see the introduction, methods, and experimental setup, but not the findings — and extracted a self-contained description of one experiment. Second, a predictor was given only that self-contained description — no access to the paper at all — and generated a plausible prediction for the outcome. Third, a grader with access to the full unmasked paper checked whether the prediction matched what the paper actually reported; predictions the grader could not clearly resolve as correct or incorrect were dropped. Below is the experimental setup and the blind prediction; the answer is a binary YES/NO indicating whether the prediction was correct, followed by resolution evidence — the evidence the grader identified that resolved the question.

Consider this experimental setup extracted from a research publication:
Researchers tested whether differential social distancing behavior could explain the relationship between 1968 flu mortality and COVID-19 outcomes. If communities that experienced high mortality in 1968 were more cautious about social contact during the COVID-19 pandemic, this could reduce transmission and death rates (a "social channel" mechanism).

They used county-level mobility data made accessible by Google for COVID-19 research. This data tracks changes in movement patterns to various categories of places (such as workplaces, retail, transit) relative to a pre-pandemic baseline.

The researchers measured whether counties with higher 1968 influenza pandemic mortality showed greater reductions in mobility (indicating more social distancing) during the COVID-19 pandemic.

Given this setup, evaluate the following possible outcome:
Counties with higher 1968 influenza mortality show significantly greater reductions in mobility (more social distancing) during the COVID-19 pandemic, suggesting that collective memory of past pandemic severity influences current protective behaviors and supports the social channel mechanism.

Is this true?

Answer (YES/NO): NO